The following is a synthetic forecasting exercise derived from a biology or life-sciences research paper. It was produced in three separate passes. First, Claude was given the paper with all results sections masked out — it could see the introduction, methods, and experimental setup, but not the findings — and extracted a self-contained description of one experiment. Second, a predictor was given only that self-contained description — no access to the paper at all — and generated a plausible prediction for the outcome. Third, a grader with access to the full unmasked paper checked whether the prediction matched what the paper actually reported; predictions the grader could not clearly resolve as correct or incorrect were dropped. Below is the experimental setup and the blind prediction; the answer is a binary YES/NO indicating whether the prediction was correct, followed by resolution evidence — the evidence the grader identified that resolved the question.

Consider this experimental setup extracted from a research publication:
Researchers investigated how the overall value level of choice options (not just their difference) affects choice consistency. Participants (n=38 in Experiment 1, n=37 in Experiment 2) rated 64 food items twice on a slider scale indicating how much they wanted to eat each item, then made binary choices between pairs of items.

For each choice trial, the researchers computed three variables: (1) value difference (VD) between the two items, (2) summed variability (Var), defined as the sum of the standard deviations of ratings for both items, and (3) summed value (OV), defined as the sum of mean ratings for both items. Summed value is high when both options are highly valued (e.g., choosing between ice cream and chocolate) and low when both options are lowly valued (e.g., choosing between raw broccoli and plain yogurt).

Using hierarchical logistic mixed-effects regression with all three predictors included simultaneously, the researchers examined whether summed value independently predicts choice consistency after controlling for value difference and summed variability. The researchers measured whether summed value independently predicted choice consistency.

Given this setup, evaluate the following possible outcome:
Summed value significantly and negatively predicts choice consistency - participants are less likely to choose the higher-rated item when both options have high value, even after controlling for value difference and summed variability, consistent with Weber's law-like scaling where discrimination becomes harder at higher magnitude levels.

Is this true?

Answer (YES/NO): NO